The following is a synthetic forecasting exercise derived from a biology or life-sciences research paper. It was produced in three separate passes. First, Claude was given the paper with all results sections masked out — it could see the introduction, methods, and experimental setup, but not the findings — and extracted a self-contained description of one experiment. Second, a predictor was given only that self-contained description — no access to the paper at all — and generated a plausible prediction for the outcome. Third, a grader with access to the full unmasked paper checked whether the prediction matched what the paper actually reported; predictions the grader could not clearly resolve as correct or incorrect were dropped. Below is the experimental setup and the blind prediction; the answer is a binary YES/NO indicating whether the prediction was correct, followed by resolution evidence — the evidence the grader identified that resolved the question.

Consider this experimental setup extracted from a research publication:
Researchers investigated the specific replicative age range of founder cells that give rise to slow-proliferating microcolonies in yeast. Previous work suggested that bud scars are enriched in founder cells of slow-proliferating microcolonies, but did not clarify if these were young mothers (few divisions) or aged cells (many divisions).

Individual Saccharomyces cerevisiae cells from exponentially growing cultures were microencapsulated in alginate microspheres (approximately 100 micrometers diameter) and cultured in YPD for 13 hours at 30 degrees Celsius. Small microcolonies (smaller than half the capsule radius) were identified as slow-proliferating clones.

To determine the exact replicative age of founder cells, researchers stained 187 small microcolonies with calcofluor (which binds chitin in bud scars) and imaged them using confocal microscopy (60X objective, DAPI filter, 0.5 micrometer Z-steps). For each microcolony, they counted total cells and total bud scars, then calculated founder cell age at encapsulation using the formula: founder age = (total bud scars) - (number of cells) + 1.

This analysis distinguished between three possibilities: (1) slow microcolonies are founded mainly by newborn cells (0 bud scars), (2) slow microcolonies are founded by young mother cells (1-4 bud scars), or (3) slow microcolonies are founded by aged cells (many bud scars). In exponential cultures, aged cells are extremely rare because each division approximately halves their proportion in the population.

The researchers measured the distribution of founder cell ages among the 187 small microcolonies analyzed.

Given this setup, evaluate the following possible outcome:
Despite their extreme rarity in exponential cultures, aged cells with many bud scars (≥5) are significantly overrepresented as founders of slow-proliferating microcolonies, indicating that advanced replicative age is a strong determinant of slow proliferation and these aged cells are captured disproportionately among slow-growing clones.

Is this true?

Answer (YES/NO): NO